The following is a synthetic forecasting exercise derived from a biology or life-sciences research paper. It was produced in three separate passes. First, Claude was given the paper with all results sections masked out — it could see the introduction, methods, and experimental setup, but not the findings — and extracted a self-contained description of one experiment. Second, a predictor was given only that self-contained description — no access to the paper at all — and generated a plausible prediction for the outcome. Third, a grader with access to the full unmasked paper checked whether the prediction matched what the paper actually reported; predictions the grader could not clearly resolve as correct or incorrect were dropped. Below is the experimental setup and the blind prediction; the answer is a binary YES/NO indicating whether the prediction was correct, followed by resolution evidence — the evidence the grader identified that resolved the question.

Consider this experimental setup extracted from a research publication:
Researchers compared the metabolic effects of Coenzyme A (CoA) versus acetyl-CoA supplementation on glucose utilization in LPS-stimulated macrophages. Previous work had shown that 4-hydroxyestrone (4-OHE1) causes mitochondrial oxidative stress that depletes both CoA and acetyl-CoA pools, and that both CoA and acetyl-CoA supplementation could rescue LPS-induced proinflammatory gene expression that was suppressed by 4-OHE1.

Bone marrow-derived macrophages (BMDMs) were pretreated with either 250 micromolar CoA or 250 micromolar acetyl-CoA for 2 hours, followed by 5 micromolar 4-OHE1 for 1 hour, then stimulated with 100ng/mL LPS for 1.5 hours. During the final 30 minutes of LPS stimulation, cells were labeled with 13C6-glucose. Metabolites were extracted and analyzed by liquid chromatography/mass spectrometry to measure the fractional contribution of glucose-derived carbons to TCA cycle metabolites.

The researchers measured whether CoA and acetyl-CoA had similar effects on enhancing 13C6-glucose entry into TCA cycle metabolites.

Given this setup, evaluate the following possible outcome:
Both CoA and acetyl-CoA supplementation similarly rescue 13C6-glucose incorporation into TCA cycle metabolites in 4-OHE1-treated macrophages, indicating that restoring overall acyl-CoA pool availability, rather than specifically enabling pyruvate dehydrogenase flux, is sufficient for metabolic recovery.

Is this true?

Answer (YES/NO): NO